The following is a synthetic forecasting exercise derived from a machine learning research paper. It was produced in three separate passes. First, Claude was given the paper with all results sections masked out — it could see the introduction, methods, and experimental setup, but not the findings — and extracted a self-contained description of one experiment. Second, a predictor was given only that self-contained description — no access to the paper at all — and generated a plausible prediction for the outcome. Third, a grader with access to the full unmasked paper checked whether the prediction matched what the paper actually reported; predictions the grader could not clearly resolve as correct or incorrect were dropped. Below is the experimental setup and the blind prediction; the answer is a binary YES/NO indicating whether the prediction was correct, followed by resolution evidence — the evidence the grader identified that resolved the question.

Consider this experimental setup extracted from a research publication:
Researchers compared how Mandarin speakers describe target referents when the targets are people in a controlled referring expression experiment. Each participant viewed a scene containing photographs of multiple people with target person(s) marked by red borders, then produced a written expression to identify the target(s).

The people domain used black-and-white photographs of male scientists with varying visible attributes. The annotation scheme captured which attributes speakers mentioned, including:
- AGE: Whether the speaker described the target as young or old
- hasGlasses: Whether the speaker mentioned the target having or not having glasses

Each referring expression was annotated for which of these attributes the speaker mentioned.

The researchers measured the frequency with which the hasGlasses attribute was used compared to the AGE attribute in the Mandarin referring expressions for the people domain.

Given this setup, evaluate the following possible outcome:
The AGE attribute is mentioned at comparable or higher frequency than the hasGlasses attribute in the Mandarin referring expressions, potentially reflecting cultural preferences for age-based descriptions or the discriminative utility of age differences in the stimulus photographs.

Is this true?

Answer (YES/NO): NO